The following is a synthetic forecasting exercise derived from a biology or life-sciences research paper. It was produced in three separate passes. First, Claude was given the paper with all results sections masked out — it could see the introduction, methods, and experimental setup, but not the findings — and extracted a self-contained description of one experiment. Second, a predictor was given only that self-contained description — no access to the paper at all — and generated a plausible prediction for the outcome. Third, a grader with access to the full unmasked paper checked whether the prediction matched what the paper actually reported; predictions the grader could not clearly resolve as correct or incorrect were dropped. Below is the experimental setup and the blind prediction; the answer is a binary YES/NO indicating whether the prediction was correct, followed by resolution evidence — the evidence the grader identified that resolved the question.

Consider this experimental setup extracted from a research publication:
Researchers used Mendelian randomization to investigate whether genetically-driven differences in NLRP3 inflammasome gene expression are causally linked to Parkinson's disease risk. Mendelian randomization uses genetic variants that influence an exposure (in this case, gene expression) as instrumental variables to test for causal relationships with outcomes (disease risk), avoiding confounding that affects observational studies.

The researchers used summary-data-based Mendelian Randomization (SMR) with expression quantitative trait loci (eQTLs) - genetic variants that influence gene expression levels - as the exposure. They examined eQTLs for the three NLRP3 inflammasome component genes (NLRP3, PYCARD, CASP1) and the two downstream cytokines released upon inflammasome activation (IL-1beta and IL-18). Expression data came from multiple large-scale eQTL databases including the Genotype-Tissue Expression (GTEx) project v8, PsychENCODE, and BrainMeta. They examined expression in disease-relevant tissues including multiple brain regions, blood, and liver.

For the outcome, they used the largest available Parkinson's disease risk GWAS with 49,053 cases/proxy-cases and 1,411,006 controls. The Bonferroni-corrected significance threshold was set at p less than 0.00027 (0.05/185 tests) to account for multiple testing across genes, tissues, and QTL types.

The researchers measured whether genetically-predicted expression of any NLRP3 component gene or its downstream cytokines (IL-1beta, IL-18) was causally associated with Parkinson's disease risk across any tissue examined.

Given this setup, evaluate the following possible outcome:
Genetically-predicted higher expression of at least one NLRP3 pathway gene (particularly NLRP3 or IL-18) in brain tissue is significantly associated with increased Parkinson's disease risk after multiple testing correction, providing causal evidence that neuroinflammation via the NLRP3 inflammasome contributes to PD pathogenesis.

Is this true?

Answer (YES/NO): NO